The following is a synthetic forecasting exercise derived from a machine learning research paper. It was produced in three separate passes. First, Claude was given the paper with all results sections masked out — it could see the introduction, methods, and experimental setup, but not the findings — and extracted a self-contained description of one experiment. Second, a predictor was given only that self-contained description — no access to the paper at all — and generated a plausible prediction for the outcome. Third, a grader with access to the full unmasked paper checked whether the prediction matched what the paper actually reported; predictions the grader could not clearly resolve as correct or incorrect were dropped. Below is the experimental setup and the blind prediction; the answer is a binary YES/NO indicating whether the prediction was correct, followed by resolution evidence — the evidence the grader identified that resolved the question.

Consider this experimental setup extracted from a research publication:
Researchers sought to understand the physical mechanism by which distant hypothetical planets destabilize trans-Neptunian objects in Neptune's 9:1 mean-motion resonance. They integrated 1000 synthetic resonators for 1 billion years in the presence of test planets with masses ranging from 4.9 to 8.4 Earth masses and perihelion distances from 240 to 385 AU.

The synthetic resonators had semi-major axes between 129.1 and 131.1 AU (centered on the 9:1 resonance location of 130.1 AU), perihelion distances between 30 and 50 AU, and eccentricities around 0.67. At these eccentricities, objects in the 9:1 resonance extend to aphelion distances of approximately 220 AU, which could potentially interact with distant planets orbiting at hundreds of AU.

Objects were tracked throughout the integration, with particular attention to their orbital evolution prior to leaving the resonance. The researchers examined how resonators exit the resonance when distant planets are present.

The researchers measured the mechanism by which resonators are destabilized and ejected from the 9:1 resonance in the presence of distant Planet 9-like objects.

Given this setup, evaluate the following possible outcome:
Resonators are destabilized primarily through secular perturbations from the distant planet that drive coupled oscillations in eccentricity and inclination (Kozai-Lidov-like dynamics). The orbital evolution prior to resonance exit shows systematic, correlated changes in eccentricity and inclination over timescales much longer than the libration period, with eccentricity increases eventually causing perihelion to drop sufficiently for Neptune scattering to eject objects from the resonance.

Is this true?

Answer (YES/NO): NO